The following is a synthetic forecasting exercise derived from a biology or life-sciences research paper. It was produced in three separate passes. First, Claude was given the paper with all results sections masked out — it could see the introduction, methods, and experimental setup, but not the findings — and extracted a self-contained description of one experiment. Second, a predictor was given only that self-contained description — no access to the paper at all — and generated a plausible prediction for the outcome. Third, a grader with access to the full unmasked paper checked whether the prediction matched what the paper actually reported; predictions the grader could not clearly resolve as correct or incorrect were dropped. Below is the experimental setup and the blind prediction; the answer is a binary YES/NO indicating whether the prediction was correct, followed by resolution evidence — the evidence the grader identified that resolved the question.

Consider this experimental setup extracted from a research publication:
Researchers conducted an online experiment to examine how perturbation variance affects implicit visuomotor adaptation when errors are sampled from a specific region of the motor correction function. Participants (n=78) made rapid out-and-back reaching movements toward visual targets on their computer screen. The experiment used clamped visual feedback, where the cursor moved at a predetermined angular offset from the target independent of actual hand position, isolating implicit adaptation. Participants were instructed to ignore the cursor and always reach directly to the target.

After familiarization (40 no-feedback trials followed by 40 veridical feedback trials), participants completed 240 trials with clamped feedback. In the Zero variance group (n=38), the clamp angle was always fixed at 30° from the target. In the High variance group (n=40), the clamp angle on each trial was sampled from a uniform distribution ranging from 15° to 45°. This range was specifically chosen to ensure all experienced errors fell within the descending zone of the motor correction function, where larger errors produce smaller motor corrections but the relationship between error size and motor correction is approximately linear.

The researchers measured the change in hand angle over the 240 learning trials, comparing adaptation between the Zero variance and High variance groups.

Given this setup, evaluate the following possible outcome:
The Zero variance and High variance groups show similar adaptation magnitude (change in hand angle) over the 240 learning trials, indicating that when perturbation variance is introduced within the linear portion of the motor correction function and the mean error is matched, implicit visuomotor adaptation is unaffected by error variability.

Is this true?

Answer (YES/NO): YES